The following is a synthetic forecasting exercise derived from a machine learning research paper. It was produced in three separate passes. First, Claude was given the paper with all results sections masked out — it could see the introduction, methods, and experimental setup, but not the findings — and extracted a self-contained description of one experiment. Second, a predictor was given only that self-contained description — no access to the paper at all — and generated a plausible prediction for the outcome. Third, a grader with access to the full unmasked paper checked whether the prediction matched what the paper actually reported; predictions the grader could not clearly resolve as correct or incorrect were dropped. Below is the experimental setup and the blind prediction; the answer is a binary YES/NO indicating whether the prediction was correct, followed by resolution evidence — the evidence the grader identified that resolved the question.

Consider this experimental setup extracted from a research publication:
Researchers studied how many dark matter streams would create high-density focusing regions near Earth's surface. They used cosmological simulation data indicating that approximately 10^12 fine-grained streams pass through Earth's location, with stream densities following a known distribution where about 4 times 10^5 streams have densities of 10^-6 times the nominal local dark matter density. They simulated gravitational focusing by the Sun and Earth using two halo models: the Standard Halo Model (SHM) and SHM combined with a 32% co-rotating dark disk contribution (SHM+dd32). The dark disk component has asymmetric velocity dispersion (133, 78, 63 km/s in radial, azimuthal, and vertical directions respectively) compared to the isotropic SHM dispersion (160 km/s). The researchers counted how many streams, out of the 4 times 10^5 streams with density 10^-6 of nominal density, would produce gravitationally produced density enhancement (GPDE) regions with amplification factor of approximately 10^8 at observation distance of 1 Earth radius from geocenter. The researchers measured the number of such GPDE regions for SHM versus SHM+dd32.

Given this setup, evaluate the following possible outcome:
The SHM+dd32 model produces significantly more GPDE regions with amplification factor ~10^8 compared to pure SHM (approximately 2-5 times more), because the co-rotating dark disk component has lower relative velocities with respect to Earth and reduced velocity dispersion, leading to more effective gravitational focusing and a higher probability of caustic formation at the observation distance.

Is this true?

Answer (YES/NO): YES